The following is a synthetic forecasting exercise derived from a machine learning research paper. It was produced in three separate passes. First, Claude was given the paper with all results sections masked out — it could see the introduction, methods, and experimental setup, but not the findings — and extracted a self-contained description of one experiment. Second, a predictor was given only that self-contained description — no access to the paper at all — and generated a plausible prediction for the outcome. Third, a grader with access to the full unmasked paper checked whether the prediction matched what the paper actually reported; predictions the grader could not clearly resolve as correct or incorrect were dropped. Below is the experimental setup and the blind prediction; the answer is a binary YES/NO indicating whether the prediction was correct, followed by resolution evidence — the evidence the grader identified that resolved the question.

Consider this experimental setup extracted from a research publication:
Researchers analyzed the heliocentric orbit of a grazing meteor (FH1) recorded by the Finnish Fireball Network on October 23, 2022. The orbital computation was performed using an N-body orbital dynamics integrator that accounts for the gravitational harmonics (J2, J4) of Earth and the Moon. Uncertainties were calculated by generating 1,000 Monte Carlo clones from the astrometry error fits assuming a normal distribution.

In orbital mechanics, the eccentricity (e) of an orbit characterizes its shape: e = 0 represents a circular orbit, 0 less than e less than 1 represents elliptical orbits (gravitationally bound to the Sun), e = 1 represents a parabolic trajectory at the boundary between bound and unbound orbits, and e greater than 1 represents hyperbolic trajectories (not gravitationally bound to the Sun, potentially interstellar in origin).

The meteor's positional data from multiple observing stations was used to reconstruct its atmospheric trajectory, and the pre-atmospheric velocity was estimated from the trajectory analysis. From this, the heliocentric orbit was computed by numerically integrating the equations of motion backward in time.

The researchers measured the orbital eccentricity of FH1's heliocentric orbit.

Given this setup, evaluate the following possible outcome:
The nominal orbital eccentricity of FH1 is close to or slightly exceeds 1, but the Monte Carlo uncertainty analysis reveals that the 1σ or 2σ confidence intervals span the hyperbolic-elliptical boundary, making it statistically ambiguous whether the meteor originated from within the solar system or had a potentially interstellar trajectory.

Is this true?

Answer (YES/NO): NO